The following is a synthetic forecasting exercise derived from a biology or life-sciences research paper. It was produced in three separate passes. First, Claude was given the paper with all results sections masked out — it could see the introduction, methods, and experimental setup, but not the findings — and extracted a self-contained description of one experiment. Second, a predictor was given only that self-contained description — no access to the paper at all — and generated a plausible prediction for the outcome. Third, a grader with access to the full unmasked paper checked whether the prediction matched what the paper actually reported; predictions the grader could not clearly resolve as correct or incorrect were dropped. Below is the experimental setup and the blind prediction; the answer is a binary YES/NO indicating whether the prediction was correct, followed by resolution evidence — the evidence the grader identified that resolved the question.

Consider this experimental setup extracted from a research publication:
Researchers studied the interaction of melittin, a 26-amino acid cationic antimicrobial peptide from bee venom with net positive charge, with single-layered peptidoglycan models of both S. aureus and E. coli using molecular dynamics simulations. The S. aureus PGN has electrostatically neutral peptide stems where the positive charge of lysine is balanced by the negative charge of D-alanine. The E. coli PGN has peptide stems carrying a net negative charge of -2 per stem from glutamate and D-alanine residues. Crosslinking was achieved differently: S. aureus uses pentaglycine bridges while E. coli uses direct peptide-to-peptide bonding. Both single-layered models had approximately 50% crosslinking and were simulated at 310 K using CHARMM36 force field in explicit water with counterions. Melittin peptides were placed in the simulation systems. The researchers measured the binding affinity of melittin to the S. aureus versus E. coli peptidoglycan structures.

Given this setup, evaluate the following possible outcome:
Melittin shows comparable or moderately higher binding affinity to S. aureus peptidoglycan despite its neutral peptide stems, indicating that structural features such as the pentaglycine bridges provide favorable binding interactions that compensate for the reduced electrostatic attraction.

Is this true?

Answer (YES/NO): NO